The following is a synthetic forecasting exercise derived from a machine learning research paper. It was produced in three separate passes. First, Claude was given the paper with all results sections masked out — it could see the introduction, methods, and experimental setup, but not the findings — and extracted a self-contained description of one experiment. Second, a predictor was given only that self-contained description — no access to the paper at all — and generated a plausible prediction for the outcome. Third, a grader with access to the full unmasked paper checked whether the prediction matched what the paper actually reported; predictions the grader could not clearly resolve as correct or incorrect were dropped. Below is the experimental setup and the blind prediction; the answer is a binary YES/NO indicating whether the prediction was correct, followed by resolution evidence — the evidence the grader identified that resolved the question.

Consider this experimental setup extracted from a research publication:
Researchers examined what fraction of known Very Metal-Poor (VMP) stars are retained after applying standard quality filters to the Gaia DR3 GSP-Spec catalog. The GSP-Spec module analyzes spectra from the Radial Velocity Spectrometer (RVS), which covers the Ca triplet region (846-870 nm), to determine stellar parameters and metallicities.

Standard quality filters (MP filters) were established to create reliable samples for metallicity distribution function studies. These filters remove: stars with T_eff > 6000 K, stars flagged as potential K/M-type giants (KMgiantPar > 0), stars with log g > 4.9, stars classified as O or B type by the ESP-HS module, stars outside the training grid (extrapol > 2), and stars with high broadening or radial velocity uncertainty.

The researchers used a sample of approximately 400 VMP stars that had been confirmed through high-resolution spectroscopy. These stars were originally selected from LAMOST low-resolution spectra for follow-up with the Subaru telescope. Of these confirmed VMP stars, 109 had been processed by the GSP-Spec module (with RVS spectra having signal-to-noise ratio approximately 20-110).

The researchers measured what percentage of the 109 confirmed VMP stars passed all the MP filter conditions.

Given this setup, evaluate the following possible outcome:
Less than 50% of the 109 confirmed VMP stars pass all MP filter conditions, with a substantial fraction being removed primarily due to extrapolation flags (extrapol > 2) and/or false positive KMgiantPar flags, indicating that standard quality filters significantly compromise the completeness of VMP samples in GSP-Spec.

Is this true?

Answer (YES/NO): NO